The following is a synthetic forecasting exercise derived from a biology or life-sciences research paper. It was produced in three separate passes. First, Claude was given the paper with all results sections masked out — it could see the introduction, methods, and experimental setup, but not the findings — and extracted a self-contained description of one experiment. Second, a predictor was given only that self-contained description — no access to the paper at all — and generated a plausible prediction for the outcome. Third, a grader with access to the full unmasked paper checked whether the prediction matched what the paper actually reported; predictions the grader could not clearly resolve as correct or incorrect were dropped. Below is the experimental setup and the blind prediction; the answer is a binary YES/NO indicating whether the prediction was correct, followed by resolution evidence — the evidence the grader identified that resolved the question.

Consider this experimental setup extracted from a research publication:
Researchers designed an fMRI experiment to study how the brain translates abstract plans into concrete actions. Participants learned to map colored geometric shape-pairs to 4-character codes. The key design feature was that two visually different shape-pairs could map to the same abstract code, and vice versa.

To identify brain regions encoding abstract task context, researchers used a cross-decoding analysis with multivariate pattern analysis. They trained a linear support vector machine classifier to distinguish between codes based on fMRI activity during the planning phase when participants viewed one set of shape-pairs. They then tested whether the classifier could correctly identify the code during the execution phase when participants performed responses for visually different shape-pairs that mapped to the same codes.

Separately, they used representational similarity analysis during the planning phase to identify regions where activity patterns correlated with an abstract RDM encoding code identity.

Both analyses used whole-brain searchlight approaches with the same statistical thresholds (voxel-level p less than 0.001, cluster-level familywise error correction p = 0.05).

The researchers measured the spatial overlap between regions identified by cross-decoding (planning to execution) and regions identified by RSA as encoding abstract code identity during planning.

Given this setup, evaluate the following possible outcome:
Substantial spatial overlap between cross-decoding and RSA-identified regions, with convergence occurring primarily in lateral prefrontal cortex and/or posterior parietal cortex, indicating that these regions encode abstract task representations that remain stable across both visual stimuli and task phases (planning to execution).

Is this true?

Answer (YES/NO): NO